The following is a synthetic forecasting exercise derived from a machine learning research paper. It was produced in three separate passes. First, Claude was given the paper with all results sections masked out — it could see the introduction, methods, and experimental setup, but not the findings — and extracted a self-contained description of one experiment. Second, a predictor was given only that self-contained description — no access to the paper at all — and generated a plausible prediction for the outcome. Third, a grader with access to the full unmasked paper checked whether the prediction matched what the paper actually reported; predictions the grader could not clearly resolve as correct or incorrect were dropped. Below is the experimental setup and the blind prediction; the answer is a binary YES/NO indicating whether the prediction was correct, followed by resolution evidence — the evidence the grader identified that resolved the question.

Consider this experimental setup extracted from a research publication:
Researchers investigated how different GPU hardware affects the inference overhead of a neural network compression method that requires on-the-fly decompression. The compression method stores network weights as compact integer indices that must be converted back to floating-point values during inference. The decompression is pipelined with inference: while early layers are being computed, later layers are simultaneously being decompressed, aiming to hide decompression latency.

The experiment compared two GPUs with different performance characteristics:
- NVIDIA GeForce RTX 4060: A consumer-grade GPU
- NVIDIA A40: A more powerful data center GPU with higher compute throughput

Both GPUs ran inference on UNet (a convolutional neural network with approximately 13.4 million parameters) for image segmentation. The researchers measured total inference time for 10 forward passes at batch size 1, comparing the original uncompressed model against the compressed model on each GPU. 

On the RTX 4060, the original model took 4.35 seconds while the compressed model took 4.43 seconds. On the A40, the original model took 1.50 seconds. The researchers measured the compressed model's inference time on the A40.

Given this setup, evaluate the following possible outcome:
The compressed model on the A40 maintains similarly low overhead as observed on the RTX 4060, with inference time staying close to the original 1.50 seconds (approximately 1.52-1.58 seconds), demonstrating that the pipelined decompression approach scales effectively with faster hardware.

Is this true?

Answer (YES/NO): NO